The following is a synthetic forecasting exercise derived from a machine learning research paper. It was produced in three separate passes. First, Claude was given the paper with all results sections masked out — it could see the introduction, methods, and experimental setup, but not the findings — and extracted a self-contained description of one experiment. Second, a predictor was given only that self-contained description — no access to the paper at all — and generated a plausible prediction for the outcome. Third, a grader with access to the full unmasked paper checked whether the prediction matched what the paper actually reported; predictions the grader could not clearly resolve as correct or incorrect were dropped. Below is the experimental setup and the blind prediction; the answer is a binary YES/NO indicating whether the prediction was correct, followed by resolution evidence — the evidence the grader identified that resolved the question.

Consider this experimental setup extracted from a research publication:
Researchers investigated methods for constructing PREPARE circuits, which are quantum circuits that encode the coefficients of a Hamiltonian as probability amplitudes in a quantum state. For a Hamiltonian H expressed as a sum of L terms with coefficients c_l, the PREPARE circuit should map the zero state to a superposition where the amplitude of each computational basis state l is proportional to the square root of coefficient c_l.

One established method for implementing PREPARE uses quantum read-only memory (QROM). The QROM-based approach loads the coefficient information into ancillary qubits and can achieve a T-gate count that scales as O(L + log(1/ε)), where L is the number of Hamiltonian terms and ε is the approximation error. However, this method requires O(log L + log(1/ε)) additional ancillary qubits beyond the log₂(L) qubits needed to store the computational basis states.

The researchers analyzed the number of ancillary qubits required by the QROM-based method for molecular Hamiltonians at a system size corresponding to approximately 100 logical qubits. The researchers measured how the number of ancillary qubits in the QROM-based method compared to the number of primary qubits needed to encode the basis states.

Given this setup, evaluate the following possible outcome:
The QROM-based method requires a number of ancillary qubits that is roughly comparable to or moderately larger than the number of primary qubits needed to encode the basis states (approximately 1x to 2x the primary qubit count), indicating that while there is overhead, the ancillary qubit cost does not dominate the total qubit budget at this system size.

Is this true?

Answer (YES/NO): YES